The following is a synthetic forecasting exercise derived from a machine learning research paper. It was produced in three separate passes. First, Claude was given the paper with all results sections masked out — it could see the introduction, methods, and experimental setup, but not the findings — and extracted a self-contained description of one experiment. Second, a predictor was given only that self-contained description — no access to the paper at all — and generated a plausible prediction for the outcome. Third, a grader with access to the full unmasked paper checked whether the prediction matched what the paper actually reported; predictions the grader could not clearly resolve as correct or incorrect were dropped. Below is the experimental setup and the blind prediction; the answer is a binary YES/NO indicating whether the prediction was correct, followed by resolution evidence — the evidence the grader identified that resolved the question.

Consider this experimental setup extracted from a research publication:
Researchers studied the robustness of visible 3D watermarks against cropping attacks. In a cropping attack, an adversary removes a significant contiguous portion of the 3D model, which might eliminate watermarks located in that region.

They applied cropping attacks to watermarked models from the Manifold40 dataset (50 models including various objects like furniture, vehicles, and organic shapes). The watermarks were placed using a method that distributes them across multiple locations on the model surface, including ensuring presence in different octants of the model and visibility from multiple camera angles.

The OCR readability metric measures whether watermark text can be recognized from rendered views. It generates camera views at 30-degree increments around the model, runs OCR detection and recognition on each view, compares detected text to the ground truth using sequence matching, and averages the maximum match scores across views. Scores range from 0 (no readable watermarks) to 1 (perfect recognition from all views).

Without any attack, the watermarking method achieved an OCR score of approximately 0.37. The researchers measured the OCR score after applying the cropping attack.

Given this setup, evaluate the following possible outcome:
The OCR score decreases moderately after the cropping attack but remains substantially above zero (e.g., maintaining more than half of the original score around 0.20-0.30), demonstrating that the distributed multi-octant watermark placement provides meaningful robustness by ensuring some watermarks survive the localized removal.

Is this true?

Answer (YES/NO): NO